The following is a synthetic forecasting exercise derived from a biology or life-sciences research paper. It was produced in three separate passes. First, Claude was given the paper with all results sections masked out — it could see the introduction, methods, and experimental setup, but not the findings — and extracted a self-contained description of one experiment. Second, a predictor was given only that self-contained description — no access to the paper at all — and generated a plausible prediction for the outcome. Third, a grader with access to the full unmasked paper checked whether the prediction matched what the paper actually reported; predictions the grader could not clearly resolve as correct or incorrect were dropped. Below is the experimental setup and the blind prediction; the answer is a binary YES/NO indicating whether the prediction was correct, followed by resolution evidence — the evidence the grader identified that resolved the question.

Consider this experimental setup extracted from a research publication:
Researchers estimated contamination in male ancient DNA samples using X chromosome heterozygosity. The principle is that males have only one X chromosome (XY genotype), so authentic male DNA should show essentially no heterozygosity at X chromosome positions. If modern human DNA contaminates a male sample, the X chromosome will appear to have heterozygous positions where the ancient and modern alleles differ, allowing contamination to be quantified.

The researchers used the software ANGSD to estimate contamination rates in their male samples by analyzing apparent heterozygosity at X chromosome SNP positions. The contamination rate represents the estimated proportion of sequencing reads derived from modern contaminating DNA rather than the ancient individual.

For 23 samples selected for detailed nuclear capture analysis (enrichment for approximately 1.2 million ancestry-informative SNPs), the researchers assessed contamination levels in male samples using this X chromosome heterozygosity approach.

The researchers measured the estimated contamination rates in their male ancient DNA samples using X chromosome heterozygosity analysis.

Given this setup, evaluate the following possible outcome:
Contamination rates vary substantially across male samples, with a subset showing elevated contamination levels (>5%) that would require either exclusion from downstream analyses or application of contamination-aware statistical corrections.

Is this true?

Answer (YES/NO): NO